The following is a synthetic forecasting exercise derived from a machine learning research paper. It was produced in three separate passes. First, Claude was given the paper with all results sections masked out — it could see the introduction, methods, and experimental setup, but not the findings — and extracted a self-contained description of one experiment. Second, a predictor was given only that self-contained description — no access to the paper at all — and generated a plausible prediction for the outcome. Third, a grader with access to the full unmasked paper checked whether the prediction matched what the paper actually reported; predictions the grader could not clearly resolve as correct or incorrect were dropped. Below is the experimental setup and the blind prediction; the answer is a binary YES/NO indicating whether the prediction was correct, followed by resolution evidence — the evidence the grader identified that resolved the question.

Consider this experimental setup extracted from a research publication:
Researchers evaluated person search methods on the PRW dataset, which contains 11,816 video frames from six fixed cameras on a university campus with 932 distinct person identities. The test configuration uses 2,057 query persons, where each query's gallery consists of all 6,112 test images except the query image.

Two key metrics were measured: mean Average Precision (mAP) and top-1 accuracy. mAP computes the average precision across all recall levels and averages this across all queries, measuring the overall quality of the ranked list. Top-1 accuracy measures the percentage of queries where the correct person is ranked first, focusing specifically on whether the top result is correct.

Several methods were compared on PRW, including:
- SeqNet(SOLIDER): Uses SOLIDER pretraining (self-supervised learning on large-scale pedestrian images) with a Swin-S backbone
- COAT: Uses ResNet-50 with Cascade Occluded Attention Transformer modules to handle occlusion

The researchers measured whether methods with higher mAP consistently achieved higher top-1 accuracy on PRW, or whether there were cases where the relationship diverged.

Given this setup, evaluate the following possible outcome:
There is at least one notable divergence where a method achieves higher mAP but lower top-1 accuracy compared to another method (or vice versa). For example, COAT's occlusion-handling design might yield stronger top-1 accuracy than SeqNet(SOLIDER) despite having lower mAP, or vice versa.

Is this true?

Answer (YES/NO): YES